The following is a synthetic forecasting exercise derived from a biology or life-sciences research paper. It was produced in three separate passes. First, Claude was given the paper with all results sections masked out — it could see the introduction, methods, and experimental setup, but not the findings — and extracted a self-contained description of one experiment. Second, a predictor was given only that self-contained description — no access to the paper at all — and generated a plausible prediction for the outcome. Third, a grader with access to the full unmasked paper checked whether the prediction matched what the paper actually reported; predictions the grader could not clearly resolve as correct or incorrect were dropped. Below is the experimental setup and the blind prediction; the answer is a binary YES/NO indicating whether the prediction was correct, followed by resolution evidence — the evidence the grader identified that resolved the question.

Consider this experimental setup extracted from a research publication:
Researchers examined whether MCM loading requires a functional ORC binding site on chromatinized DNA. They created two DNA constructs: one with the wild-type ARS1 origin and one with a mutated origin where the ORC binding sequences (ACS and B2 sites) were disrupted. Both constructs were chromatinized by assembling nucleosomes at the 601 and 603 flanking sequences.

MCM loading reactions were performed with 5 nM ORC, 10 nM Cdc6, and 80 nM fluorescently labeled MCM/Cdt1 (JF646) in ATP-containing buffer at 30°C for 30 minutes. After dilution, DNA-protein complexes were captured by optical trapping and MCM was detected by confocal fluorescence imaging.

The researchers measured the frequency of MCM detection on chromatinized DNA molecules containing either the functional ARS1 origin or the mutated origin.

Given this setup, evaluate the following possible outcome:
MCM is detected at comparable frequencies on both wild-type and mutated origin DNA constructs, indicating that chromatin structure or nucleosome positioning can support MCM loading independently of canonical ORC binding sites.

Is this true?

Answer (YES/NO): NO